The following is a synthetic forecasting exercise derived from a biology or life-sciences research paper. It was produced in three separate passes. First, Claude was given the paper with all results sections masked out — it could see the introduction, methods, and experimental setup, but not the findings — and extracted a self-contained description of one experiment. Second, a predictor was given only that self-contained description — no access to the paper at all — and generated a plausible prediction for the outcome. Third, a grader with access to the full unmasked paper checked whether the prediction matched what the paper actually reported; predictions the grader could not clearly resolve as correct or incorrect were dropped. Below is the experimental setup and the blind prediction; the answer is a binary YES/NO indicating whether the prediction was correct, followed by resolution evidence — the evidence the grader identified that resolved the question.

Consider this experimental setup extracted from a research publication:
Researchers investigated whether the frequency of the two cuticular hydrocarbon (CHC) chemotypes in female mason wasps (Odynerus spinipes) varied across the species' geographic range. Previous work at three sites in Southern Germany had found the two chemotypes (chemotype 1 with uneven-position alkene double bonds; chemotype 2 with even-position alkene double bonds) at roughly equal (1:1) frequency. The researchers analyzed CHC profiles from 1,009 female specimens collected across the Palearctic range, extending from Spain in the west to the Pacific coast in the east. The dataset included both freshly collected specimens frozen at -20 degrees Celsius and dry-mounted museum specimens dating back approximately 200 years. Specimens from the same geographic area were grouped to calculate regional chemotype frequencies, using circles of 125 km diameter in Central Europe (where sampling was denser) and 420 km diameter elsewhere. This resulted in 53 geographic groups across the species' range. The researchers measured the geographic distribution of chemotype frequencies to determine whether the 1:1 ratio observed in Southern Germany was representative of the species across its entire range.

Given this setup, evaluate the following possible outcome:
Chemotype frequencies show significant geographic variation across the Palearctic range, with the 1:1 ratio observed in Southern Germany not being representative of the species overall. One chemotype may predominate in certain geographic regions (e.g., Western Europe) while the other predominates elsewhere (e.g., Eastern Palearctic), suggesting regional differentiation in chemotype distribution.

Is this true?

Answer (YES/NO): YES